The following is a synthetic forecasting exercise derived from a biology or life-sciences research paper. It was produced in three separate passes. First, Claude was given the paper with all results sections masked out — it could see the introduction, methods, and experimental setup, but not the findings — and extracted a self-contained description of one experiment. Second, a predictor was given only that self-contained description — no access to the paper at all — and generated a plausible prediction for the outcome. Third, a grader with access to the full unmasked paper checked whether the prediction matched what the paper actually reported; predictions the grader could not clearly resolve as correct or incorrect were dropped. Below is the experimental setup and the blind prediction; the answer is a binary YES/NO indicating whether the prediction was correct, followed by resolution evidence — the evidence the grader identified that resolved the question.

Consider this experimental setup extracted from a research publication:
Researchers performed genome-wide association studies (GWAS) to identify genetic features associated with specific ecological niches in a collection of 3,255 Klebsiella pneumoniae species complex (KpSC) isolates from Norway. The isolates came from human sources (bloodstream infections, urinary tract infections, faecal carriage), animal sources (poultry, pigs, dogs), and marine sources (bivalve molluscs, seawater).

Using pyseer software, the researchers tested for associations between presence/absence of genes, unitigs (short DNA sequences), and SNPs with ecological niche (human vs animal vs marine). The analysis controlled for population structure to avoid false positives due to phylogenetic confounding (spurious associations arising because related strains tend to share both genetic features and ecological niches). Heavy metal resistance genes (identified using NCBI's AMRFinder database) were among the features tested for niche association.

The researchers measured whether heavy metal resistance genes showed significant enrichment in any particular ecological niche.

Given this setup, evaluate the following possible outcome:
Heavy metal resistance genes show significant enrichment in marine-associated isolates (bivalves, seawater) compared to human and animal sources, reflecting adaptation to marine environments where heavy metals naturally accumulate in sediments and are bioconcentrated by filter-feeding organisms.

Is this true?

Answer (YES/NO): NO